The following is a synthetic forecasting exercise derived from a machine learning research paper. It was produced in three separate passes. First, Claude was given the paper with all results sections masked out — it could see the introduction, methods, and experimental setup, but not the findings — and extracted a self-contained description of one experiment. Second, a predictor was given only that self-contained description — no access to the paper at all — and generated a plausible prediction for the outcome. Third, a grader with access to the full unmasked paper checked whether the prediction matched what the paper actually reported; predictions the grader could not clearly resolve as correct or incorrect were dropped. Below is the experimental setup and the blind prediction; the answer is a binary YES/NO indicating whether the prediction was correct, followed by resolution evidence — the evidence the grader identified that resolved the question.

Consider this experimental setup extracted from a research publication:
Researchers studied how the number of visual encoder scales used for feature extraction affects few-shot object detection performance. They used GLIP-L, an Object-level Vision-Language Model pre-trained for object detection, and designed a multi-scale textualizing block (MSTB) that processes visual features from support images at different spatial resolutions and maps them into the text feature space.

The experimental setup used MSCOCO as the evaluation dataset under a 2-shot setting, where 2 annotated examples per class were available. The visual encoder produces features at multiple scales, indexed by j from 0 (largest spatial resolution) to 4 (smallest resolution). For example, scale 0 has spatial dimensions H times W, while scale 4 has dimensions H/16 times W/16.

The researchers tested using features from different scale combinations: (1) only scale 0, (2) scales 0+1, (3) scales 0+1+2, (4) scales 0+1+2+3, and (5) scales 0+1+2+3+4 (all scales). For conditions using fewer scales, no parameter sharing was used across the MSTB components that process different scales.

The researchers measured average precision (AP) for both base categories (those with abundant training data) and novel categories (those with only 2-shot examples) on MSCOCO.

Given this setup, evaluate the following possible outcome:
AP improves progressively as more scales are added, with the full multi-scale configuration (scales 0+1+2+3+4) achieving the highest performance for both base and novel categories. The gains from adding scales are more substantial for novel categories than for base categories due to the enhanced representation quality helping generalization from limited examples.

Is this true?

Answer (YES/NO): NO